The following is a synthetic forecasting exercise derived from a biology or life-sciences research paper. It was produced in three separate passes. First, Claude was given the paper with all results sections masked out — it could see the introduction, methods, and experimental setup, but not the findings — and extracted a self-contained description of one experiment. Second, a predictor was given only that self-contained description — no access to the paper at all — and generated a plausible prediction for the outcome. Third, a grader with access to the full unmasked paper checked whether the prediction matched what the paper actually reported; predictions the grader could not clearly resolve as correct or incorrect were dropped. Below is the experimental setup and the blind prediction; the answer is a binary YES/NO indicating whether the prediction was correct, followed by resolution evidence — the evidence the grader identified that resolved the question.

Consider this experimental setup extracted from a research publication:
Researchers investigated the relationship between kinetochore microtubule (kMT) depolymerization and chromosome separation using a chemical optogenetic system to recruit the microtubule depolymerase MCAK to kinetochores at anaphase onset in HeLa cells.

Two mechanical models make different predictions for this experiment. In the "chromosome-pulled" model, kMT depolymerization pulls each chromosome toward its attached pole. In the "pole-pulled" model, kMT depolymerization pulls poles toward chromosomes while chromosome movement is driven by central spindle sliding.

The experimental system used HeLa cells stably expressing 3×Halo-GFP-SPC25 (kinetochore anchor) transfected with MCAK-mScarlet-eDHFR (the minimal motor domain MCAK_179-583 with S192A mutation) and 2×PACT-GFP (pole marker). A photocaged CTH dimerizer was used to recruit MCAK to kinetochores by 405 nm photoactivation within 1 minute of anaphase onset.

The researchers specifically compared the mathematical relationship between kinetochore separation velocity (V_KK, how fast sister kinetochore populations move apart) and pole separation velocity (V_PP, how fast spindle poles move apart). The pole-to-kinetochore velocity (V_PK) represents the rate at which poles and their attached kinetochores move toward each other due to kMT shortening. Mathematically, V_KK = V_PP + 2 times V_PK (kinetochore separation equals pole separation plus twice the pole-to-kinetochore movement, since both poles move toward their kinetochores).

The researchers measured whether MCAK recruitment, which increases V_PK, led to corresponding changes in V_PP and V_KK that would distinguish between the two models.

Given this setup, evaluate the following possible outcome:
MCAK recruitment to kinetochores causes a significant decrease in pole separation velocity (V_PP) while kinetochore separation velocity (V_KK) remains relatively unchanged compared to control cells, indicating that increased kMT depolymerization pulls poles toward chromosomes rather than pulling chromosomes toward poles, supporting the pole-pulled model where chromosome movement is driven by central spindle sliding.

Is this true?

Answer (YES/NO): YES